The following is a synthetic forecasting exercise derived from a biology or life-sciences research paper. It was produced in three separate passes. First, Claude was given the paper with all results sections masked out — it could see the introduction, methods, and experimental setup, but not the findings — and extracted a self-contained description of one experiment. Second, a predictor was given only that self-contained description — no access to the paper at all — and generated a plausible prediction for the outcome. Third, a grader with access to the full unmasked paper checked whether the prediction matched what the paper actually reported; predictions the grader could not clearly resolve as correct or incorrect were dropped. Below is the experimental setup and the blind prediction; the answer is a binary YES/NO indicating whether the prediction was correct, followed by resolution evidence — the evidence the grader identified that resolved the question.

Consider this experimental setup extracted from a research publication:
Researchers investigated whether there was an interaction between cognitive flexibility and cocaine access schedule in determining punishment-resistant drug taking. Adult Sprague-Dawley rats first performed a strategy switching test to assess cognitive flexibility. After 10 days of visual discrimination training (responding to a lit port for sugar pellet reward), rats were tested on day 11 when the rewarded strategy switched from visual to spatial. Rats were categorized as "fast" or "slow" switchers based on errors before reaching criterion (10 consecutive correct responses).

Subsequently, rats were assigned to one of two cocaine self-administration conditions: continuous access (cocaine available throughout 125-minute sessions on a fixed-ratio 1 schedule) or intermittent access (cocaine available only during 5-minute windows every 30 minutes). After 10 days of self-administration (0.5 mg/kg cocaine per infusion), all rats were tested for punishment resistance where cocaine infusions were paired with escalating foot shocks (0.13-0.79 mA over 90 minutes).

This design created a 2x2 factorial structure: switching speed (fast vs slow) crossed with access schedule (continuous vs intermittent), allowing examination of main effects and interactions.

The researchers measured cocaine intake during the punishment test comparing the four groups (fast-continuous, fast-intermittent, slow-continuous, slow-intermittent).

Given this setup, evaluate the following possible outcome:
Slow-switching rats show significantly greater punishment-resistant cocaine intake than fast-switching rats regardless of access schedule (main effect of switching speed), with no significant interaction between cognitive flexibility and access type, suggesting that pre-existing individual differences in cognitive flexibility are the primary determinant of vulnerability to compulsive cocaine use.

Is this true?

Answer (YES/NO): NO